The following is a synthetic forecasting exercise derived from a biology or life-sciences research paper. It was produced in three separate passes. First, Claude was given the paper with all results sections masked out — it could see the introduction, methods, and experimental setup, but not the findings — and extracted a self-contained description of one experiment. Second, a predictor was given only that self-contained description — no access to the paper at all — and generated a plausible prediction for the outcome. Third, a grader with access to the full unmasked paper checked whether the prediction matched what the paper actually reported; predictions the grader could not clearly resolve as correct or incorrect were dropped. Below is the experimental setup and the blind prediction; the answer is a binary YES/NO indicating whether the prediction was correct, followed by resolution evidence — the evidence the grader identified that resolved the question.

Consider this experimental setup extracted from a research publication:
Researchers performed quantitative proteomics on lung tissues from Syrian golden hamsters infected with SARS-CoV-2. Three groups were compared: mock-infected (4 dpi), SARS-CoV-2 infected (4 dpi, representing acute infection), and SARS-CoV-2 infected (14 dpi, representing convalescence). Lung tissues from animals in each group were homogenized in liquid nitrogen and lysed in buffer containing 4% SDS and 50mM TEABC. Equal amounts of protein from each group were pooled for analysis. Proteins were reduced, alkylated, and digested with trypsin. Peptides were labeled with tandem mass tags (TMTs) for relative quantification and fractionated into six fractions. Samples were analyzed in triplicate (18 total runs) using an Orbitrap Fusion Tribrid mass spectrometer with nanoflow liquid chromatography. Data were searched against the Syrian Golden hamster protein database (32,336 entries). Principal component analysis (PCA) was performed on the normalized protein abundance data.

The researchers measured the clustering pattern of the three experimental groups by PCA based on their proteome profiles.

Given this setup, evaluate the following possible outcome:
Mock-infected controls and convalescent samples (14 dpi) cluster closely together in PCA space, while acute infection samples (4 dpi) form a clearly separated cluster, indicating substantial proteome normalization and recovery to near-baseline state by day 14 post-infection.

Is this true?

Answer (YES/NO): NO